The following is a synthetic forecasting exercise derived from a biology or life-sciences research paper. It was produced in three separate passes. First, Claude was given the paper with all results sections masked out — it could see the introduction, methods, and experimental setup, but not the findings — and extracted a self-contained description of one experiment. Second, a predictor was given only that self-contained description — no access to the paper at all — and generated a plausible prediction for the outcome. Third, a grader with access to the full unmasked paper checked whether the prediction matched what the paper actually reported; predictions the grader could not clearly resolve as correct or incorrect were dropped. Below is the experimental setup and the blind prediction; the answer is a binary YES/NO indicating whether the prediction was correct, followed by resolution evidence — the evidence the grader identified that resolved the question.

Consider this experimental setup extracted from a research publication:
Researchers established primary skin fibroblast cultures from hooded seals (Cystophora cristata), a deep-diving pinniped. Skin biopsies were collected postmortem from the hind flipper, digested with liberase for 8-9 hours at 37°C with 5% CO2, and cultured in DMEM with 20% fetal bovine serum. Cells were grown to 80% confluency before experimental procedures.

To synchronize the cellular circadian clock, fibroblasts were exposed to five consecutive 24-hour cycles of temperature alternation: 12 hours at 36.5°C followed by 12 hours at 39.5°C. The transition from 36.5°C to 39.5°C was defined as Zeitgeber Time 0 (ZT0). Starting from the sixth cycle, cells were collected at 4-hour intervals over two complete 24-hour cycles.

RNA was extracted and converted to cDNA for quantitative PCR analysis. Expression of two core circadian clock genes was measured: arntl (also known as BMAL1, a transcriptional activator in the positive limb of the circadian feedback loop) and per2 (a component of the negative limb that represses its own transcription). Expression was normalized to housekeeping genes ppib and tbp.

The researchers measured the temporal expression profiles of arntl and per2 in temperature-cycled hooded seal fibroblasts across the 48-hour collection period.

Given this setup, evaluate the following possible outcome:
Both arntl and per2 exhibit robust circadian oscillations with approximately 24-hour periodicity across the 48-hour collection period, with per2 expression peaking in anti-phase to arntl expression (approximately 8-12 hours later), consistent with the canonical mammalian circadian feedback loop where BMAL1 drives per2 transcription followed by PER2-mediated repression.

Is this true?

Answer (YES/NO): YES